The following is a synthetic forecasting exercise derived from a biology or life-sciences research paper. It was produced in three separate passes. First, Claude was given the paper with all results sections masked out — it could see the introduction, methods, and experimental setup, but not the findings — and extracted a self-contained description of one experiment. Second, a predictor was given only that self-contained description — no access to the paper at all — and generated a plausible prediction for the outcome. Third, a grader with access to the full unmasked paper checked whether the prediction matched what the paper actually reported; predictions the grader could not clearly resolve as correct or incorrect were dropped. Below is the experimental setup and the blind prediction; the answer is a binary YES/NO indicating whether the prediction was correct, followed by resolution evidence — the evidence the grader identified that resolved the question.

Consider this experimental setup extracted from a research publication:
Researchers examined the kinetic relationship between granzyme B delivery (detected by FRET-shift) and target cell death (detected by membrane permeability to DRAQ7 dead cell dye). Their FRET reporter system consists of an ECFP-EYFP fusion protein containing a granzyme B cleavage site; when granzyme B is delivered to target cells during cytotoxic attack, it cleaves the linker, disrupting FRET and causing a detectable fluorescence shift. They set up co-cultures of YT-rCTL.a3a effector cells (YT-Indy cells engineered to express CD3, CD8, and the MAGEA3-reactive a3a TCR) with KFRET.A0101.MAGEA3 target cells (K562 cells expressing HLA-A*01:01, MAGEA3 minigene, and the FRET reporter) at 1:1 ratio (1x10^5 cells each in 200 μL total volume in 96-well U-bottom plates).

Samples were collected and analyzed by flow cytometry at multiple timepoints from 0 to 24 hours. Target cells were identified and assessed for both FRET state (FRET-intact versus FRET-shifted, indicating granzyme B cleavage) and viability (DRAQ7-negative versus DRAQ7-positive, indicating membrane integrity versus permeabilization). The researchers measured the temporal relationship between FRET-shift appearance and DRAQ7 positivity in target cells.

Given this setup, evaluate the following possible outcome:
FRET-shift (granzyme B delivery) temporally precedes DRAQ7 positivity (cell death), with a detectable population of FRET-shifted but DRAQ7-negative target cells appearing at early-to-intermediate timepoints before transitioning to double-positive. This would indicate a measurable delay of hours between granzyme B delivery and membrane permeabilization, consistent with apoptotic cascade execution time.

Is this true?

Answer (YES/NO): NO